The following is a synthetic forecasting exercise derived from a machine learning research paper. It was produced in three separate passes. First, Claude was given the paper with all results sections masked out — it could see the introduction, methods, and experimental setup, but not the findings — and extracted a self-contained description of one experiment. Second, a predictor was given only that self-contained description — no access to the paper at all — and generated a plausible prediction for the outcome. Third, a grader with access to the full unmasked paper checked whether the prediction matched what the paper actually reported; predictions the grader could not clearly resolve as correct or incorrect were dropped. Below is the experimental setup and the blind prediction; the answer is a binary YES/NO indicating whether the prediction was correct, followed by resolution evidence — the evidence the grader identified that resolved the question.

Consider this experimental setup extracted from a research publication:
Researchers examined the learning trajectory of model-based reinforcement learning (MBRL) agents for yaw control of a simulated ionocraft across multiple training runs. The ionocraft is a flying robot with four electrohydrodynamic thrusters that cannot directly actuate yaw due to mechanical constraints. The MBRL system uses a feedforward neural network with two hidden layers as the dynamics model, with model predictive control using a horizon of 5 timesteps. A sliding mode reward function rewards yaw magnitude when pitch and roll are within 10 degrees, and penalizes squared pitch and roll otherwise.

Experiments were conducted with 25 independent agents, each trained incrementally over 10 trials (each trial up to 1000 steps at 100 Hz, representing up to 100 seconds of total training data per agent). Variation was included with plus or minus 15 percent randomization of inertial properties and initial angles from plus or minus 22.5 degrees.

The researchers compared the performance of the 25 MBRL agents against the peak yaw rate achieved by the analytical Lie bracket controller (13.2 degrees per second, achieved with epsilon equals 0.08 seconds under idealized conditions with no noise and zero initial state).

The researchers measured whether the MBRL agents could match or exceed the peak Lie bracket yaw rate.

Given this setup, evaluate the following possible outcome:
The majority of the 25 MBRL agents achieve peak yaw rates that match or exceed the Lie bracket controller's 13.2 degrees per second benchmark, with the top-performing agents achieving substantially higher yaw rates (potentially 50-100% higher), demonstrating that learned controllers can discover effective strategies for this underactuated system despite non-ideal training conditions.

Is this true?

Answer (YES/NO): NO